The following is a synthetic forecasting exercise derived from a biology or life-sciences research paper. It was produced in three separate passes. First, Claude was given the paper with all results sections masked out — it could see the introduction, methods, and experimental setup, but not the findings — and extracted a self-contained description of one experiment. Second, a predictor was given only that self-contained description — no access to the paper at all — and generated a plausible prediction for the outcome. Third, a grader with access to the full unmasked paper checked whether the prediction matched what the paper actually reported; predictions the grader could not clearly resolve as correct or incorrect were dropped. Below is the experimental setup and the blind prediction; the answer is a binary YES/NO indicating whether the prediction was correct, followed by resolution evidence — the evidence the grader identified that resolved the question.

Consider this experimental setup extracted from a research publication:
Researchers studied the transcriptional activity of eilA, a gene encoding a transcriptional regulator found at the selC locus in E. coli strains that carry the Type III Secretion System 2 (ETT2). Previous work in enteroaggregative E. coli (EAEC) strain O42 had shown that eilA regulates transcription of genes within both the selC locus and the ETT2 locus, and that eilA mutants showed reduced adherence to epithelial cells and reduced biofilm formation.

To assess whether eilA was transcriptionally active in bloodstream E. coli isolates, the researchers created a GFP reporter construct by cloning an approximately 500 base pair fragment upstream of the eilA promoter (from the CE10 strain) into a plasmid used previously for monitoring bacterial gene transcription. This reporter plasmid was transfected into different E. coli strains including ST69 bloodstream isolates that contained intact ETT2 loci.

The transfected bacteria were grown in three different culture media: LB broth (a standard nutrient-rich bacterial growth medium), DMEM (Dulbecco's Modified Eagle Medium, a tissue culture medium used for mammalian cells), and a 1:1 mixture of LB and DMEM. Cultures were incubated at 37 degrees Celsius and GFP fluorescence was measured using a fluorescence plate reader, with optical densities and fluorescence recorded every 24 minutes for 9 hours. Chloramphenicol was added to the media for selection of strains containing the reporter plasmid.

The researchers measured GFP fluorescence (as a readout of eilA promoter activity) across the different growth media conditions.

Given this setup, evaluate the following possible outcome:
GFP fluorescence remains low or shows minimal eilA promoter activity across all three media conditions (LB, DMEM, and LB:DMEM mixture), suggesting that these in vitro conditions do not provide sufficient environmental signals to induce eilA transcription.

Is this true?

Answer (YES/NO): NO